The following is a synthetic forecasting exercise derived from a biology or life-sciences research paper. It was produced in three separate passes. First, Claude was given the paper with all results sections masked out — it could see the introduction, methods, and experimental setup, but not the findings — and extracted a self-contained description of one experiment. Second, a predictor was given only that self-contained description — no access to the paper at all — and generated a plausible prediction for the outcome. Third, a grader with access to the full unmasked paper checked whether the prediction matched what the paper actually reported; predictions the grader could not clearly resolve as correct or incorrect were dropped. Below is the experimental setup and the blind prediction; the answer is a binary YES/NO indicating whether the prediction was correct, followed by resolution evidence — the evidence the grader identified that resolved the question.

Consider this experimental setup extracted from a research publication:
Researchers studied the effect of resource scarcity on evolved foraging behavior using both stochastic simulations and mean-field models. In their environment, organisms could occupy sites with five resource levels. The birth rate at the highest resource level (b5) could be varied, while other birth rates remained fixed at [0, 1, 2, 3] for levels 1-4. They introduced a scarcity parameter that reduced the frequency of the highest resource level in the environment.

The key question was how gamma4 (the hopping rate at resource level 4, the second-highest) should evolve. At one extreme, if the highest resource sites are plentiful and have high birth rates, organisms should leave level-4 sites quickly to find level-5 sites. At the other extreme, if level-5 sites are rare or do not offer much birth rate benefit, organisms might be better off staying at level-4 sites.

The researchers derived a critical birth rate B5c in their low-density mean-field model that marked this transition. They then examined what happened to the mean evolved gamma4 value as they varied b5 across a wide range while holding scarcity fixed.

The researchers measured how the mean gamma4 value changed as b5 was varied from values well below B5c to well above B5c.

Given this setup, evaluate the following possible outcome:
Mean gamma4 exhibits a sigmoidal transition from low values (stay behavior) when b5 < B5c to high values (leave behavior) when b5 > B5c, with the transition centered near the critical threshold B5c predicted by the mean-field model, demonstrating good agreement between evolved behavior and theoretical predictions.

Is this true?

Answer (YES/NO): NO